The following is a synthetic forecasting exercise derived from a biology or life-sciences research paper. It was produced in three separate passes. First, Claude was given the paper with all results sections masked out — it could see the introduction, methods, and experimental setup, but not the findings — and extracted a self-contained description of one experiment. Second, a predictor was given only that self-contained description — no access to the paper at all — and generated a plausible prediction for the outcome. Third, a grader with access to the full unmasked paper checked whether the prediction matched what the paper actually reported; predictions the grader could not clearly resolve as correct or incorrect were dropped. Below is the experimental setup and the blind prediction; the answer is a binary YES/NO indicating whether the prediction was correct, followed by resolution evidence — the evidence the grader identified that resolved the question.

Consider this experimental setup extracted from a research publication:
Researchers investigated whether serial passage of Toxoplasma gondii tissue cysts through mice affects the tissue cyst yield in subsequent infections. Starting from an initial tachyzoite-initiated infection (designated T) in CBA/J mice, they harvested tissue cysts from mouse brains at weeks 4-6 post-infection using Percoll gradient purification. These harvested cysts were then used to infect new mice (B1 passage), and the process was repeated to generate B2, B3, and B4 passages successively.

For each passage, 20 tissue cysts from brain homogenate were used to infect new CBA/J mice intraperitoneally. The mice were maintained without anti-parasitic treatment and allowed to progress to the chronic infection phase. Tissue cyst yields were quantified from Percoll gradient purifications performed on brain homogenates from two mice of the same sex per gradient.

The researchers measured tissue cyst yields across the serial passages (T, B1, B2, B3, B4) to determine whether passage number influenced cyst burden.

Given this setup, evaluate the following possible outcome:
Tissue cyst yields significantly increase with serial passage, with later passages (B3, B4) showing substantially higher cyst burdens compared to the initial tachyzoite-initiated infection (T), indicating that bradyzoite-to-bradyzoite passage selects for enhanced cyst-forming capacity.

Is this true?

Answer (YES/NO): NO